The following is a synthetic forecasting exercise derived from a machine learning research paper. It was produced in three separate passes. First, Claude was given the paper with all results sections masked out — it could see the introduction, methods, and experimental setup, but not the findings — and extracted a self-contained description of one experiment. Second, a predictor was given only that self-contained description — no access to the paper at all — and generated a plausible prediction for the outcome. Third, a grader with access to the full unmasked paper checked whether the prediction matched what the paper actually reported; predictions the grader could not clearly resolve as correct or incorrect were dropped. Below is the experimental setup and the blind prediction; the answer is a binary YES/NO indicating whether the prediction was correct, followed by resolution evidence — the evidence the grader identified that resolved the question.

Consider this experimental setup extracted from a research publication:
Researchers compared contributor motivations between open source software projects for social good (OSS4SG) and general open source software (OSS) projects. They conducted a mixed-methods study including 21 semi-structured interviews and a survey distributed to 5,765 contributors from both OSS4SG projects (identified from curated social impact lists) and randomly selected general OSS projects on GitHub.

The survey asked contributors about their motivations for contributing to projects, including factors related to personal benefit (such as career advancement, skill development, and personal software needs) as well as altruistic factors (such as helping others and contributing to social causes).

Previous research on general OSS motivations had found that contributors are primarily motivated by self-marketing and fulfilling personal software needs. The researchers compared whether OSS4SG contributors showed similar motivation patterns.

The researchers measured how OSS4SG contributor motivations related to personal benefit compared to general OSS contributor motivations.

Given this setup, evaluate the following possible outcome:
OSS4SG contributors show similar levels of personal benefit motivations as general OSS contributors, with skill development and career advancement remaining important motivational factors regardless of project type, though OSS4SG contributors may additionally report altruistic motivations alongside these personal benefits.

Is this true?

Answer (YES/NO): NO